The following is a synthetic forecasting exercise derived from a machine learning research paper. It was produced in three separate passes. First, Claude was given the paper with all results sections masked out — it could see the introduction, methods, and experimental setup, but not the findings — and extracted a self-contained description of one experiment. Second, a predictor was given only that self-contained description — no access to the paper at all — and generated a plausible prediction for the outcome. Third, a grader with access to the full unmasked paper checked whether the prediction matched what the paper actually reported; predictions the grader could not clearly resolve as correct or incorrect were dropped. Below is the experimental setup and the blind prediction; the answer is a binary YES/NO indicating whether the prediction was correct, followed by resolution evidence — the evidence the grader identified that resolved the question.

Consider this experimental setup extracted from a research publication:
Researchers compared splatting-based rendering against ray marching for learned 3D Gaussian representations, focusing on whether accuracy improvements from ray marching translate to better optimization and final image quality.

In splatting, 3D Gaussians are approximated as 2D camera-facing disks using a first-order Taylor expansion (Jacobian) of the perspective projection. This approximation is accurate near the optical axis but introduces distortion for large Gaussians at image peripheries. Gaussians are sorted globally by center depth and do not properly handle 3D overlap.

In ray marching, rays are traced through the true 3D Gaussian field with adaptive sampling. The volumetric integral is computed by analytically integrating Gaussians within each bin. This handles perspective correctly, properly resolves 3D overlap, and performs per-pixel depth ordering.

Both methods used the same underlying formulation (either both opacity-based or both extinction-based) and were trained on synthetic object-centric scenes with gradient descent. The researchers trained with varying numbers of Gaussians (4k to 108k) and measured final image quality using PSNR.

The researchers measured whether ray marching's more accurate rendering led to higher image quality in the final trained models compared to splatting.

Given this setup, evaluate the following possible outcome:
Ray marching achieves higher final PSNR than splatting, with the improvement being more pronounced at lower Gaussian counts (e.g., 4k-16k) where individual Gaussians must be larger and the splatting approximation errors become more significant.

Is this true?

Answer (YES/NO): NO